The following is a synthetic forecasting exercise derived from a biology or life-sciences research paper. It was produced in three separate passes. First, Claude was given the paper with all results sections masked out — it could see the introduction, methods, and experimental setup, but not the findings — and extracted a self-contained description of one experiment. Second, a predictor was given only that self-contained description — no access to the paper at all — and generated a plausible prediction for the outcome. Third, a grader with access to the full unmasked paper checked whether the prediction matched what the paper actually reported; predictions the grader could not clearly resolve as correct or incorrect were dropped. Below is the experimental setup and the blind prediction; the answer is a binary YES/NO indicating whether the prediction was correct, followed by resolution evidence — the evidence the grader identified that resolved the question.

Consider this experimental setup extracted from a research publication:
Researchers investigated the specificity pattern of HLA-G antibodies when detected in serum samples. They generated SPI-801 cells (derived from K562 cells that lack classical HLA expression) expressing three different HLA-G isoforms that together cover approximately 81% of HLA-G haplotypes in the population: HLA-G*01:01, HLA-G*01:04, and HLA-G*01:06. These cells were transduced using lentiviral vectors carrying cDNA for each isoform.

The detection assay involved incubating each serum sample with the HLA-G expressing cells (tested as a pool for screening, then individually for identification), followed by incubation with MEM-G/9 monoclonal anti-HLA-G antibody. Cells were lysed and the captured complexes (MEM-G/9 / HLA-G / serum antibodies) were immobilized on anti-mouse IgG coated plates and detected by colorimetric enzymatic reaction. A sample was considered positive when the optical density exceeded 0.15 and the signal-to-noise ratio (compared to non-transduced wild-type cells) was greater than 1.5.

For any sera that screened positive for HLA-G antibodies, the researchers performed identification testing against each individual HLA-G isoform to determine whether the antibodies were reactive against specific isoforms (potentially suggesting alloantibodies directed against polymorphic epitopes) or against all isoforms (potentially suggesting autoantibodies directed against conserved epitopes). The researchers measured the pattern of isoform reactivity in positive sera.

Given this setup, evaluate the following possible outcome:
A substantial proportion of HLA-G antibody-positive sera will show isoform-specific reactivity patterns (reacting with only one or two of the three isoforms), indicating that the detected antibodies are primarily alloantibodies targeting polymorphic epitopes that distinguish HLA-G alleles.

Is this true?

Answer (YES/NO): NO